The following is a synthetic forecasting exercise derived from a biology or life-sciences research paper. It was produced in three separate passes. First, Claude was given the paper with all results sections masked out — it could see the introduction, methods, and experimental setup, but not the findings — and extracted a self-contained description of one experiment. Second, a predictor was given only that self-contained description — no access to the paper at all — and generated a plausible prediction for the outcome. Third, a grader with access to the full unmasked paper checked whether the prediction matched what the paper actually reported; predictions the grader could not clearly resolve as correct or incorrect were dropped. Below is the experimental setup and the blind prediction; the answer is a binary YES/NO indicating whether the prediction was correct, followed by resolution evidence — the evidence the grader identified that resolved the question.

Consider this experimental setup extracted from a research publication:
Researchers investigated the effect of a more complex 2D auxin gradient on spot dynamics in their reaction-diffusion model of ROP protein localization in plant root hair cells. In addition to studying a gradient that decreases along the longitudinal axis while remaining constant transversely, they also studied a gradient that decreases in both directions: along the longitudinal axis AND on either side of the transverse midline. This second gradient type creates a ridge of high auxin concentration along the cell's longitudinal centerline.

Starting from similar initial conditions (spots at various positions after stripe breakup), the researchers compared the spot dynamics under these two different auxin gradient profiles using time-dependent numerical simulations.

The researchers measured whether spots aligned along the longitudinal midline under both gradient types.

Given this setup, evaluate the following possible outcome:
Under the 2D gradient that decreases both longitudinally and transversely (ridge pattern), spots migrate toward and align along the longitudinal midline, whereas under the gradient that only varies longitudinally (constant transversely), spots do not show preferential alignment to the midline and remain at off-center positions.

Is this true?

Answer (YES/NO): NO